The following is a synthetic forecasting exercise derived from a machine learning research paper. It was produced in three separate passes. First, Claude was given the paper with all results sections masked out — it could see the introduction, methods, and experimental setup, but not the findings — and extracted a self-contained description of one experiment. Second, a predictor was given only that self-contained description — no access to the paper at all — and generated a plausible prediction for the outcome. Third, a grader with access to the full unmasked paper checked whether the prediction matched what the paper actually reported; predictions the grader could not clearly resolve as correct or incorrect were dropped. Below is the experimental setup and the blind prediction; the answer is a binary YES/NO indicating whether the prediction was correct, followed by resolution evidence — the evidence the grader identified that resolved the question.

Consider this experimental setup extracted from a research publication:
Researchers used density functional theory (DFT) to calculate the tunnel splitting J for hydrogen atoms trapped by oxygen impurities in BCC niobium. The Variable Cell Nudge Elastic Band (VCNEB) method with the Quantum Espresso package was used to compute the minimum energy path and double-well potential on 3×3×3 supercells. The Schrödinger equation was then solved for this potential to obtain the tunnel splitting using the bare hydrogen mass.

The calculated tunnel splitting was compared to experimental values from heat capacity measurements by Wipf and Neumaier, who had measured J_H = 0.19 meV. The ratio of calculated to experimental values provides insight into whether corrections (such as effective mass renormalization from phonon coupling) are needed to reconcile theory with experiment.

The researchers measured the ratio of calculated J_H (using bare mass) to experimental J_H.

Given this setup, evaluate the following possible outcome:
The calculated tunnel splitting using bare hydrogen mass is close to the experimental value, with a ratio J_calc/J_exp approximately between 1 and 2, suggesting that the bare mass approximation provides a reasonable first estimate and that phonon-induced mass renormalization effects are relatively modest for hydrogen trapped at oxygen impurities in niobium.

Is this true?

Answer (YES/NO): YES